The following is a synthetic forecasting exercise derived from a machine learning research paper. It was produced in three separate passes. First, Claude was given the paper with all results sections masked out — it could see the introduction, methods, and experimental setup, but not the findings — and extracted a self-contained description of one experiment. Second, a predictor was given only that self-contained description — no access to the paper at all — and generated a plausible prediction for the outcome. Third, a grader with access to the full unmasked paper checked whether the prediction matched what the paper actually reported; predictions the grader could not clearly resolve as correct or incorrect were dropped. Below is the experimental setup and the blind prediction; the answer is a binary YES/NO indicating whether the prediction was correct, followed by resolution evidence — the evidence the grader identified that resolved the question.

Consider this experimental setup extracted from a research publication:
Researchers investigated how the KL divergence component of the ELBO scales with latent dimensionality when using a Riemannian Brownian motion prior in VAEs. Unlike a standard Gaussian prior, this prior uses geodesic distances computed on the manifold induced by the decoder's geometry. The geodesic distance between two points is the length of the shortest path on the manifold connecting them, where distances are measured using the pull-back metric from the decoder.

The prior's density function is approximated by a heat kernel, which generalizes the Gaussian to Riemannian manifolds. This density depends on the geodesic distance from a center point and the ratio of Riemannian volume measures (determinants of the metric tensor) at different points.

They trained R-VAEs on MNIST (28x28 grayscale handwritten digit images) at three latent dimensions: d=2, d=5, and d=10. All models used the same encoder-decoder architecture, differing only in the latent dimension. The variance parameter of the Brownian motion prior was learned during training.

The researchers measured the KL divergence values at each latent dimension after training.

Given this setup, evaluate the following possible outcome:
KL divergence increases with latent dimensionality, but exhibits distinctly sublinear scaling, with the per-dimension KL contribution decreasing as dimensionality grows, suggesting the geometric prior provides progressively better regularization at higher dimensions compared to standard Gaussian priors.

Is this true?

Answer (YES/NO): NO